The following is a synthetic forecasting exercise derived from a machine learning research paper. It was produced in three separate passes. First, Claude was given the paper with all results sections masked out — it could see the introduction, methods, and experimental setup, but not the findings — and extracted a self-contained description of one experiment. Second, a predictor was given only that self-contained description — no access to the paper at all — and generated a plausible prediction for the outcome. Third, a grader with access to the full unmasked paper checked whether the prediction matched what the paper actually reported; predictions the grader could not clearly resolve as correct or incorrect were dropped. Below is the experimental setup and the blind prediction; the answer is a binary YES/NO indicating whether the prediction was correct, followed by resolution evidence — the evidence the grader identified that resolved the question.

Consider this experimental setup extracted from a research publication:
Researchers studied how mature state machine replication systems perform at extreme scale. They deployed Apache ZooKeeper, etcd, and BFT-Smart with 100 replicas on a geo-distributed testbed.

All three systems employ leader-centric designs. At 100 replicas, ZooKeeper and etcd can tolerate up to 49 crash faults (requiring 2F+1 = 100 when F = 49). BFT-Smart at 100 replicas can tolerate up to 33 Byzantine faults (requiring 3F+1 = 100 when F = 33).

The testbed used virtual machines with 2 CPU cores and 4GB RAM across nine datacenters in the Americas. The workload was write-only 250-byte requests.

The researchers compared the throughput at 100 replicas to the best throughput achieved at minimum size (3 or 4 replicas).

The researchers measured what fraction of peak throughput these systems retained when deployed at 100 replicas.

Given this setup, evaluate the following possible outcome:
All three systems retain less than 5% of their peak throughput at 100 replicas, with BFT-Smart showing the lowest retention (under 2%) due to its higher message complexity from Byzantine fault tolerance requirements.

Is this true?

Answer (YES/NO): NO